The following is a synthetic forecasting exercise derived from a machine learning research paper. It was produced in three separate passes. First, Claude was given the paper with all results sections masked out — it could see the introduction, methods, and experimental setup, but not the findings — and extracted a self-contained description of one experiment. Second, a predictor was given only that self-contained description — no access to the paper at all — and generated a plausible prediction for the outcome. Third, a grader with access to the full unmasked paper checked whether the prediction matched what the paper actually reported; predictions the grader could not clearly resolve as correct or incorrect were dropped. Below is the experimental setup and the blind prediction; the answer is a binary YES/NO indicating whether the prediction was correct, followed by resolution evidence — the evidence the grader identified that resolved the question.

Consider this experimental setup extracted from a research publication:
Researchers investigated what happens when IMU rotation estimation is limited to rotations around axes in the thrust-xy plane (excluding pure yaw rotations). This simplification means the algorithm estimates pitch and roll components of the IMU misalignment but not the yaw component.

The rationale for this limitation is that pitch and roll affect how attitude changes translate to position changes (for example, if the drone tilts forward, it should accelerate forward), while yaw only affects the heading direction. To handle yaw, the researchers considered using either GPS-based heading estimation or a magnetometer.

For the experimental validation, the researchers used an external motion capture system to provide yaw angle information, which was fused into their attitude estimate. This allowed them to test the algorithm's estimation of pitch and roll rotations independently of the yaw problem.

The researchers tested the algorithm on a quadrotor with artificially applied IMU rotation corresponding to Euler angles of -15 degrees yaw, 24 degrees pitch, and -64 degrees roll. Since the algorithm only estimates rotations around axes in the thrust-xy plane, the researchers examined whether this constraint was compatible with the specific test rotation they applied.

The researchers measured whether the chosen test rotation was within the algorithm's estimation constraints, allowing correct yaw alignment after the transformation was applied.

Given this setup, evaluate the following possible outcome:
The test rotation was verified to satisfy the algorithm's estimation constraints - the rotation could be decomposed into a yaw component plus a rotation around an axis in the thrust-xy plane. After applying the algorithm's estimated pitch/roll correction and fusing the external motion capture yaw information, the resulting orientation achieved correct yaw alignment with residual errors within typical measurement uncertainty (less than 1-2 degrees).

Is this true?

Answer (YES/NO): NO